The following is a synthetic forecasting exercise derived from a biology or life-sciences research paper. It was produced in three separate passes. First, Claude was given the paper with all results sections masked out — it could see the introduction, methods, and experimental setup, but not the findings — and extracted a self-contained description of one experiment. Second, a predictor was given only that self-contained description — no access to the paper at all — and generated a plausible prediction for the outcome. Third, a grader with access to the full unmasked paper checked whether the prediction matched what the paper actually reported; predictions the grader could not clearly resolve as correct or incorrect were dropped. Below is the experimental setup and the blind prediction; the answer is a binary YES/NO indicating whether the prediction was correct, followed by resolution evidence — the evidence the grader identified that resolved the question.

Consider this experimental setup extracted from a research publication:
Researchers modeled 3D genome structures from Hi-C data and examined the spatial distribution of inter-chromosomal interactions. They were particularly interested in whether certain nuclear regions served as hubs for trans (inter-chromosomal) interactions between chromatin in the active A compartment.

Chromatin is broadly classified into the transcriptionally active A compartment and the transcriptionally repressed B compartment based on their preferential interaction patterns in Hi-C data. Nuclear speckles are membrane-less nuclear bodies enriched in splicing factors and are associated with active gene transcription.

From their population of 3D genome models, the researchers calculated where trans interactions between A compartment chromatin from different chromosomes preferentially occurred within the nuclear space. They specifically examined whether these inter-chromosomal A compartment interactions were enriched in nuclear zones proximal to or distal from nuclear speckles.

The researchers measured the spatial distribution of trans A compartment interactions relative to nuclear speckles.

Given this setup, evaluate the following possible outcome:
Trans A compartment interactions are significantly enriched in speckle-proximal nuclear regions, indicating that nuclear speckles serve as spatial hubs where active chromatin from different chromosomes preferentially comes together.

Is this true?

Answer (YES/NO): YES